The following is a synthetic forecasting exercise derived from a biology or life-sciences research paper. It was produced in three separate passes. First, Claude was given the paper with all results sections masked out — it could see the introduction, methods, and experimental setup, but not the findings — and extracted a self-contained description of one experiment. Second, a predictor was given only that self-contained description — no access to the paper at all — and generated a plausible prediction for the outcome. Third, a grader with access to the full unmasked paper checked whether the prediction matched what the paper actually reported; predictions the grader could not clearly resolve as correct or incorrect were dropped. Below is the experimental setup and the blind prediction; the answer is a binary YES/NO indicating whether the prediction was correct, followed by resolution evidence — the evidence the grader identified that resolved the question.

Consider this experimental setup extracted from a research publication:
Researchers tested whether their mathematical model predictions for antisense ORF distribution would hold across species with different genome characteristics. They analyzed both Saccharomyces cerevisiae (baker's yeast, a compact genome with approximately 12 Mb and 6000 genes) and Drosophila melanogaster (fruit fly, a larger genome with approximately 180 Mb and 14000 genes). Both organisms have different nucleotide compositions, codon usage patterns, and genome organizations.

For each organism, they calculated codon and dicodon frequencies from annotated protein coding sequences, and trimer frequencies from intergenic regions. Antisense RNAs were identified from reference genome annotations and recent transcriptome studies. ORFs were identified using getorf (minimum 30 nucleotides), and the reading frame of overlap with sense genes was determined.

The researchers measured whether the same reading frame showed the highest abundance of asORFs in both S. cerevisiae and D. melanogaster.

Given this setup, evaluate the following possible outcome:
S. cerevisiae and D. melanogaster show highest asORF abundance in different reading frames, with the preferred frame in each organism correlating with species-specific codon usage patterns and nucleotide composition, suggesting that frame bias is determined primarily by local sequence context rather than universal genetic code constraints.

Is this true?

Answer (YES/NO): NO